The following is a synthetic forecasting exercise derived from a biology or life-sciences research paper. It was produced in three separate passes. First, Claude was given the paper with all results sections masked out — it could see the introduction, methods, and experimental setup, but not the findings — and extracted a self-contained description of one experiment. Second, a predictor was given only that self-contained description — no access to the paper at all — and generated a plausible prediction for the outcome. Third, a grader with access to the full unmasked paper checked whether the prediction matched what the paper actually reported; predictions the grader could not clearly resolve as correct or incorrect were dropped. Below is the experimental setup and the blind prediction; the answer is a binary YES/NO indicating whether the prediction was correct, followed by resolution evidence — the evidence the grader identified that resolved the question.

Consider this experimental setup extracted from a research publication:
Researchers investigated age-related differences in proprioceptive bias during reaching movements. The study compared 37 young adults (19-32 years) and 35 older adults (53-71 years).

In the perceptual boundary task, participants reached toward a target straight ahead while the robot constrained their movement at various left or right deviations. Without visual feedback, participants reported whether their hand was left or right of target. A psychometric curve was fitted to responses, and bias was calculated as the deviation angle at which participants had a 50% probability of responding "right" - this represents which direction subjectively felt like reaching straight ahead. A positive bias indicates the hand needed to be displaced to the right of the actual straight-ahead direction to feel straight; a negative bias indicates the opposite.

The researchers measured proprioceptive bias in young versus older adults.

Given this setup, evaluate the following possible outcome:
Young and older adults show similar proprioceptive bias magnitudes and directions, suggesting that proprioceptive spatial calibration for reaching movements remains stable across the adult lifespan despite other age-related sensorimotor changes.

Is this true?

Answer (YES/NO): NO